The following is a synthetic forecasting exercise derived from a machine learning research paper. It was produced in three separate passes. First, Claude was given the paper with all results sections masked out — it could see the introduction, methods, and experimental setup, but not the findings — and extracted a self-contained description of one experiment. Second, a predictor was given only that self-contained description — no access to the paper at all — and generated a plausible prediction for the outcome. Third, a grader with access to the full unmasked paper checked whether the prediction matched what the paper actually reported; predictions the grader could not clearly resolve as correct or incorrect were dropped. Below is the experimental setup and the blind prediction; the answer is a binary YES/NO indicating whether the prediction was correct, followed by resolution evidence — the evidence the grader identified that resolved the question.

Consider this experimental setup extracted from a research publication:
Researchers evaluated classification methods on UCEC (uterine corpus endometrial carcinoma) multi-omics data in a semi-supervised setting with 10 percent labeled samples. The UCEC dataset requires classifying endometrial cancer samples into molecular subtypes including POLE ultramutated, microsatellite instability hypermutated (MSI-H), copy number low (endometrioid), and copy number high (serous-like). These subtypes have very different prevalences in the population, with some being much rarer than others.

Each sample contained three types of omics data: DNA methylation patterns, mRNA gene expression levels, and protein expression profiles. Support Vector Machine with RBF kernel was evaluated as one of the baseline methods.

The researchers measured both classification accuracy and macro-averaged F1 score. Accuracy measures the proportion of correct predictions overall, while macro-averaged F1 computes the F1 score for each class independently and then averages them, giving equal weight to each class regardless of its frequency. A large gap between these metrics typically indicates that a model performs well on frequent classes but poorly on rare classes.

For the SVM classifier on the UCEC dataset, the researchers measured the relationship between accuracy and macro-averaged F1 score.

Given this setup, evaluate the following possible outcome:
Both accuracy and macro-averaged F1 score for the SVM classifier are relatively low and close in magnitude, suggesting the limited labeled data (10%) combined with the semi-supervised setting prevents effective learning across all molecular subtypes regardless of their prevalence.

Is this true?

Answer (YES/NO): NO